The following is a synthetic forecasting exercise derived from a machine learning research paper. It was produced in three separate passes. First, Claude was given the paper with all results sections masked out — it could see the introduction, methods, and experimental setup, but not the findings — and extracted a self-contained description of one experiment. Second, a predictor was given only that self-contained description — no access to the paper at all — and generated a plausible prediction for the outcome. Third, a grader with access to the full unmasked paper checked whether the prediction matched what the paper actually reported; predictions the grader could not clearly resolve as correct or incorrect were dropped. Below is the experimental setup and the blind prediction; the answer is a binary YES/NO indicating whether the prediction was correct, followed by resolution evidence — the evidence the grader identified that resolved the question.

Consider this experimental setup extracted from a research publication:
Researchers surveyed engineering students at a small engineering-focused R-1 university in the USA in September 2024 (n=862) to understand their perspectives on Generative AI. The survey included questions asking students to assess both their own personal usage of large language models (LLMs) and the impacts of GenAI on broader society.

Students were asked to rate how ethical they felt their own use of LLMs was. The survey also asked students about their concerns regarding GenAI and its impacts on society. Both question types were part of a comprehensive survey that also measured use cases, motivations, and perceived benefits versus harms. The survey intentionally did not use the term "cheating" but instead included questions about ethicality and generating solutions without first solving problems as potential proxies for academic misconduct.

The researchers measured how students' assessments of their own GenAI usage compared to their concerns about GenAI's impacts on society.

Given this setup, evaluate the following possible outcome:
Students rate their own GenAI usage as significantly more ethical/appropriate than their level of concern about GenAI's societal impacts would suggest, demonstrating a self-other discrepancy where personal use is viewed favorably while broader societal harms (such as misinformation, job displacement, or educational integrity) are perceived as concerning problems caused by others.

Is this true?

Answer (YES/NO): YES